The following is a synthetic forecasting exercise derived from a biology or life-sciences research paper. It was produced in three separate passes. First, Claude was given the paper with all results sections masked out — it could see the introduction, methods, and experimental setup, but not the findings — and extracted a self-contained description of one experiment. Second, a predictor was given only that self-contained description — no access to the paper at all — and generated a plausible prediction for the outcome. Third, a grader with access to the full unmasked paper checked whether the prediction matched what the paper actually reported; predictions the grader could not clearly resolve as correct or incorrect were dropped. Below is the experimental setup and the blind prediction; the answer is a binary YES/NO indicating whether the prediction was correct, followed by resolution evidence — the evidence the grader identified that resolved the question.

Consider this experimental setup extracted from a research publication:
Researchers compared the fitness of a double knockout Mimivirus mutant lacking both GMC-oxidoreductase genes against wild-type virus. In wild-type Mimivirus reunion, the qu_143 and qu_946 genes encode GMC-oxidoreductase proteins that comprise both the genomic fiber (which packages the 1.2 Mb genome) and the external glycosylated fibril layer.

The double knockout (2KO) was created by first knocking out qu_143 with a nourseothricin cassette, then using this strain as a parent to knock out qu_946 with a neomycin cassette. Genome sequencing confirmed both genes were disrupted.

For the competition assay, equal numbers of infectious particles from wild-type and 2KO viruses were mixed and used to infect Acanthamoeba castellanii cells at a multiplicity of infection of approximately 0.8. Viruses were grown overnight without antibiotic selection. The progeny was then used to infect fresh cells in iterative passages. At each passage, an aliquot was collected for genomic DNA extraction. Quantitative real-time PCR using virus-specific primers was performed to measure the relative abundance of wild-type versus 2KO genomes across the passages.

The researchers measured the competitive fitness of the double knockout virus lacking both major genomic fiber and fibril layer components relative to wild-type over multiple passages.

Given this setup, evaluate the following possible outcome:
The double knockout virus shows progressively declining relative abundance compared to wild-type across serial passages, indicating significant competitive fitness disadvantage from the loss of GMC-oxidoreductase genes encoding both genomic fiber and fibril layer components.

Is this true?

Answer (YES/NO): NO